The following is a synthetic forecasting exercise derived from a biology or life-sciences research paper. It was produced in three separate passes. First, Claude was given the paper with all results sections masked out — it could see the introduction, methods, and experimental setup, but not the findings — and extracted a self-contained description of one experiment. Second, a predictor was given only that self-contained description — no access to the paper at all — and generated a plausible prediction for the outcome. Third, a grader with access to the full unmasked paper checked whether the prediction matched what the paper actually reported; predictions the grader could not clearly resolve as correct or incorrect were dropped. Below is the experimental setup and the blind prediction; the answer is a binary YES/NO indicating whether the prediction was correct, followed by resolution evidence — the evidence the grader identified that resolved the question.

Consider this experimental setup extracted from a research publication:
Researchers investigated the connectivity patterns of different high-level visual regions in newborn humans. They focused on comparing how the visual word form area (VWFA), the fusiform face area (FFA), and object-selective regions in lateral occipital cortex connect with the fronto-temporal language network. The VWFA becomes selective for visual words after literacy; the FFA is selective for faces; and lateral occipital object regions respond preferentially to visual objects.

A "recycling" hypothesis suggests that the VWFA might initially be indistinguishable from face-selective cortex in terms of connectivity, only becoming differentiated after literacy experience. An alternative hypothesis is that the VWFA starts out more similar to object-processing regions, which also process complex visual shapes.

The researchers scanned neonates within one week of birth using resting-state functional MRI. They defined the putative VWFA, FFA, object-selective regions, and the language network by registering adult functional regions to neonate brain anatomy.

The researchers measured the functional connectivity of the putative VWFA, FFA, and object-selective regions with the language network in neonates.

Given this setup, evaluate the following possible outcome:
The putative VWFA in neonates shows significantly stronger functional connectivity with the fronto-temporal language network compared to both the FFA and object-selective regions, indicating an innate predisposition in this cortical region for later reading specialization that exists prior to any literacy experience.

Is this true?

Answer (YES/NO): NO